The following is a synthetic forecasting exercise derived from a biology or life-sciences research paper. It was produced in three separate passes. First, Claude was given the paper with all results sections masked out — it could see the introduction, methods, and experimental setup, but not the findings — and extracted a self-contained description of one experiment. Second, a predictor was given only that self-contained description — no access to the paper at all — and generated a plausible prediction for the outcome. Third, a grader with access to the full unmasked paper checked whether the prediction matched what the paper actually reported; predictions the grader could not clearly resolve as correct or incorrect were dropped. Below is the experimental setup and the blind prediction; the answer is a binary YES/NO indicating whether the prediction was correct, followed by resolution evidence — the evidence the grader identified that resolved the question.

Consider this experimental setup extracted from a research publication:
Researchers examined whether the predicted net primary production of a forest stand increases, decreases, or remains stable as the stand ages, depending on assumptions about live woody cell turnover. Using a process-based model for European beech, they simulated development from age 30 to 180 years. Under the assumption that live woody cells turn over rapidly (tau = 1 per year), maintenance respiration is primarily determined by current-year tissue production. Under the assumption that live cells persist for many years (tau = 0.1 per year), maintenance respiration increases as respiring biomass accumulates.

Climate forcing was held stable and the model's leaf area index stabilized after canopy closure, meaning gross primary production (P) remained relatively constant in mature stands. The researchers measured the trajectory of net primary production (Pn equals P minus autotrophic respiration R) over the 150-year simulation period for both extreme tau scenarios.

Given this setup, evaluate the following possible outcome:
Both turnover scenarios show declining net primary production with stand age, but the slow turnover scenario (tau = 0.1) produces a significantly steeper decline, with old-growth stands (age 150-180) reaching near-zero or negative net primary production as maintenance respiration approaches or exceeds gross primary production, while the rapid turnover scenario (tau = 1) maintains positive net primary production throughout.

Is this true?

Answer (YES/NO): NO